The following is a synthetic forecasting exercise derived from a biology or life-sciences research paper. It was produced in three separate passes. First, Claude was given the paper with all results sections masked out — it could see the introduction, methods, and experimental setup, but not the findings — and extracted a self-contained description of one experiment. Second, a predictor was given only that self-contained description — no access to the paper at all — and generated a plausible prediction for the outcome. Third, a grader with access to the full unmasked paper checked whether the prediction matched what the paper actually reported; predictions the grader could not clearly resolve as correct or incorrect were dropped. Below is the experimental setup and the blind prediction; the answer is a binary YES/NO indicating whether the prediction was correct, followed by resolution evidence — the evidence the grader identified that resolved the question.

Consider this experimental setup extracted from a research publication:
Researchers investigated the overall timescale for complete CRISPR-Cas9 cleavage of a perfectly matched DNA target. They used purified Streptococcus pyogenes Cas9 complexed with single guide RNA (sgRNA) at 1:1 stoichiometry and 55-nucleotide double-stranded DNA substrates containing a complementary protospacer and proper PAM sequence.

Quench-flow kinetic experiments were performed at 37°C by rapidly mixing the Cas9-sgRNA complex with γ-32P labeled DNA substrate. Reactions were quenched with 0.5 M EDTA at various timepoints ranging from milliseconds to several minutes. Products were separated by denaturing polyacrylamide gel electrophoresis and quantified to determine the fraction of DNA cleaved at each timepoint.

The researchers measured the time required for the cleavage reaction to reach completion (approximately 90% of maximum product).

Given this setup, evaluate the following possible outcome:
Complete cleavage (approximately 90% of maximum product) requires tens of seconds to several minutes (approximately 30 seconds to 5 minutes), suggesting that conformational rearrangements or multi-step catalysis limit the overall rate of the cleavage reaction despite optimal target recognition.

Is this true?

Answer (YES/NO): NO